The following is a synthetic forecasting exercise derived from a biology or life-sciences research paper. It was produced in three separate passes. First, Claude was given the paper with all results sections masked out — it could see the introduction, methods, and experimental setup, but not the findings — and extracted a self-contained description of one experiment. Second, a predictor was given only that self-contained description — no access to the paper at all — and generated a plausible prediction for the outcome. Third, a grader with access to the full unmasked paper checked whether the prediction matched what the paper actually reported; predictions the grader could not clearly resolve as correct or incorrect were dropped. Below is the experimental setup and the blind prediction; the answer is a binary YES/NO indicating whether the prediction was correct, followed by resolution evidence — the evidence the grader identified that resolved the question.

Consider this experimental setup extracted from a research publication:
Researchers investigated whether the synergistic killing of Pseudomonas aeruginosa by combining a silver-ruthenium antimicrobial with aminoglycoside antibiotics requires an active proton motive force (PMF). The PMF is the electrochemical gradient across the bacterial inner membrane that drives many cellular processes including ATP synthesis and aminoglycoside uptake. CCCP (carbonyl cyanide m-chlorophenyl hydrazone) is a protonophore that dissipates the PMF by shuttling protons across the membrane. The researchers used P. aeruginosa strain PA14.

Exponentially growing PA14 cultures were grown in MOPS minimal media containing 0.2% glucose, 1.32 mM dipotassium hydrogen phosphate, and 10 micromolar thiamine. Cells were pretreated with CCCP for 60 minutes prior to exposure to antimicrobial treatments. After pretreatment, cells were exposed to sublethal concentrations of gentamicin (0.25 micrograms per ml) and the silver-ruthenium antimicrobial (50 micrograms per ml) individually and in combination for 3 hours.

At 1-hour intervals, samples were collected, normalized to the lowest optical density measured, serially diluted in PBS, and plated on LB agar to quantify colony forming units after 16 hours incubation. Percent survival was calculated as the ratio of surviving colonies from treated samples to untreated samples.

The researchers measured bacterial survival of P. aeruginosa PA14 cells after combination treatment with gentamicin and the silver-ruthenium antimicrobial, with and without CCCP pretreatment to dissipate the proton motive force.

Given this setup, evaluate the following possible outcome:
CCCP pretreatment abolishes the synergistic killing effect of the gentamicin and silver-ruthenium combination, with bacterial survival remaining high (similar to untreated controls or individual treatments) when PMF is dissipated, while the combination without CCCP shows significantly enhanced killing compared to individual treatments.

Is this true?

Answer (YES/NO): NO